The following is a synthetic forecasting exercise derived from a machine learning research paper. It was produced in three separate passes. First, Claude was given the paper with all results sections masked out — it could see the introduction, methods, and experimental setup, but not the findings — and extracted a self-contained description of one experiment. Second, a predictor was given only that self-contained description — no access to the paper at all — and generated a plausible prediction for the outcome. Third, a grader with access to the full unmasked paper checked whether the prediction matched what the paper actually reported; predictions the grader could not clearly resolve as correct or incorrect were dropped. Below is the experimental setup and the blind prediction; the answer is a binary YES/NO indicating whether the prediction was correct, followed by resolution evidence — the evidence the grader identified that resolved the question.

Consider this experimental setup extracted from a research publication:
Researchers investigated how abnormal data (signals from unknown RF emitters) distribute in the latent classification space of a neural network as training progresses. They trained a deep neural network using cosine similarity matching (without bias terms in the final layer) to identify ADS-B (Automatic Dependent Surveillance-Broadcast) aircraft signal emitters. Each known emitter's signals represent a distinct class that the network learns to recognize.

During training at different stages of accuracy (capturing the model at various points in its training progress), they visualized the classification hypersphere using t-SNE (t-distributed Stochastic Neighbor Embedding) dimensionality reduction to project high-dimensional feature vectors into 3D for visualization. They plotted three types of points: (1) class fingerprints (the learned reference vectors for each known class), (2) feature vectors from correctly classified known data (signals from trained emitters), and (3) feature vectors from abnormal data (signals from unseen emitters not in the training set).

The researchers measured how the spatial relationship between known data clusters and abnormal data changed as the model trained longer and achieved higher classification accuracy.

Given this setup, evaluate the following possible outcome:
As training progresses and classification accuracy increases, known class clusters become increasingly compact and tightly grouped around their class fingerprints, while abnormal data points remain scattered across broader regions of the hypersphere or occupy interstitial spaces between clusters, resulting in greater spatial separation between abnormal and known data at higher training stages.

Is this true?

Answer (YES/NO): YES